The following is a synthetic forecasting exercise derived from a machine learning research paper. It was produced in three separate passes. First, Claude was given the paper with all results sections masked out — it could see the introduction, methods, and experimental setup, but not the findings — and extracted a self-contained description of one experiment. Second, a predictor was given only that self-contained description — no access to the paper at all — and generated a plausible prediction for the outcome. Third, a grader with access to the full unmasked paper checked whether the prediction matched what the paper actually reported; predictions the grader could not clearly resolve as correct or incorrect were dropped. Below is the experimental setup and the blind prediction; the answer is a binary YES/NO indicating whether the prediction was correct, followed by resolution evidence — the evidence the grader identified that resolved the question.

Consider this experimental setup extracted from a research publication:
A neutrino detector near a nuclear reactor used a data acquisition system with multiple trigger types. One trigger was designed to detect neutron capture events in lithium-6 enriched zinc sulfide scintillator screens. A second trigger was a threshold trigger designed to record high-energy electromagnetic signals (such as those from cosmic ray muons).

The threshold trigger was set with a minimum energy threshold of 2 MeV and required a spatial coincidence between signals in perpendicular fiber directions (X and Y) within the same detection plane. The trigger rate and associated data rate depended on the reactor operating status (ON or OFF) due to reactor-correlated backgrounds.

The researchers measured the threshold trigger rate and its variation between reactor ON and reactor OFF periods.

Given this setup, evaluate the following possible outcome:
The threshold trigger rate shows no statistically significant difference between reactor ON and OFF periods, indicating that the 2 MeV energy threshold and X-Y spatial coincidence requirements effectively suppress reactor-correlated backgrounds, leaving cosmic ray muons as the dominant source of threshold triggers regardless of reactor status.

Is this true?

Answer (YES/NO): NO